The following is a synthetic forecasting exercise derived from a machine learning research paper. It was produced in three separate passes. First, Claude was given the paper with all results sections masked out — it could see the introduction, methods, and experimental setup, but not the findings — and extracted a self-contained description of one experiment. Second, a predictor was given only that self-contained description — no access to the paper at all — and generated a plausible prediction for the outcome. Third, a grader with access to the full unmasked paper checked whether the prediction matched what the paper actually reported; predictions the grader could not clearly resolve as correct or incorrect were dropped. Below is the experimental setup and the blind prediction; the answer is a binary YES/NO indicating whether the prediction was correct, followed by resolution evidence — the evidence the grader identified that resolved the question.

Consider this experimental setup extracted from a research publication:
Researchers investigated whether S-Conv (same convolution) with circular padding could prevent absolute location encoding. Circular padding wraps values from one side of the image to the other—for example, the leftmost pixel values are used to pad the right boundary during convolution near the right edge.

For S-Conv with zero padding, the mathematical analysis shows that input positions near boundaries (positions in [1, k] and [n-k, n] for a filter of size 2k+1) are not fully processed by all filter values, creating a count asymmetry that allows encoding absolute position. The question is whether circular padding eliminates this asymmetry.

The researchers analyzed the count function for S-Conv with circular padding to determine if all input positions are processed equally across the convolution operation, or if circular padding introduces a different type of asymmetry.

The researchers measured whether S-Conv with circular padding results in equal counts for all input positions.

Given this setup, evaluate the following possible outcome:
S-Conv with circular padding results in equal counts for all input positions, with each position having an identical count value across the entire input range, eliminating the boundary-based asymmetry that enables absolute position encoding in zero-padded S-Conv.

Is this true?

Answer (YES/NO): YES